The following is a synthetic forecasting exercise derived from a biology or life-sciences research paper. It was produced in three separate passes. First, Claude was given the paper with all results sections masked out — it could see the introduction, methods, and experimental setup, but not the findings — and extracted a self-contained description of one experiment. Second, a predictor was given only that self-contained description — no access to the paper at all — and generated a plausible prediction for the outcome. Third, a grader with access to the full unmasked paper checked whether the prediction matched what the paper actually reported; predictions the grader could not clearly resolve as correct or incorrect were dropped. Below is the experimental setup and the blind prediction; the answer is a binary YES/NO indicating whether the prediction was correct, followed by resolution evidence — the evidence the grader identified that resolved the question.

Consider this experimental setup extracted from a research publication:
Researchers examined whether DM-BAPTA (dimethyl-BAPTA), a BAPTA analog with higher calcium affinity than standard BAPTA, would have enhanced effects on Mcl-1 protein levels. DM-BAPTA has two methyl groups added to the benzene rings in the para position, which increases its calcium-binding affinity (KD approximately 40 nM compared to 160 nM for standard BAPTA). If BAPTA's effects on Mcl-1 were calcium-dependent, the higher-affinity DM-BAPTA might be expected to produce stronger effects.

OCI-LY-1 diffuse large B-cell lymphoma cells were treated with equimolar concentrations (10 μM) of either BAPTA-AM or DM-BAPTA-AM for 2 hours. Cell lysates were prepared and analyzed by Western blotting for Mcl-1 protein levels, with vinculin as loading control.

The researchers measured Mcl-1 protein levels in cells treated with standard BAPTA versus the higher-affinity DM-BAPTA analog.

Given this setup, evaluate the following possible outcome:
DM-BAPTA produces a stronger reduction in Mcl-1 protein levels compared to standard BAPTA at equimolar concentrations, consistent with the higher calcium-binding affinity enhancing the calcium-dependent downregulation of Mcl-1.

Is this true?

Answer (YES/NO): NO